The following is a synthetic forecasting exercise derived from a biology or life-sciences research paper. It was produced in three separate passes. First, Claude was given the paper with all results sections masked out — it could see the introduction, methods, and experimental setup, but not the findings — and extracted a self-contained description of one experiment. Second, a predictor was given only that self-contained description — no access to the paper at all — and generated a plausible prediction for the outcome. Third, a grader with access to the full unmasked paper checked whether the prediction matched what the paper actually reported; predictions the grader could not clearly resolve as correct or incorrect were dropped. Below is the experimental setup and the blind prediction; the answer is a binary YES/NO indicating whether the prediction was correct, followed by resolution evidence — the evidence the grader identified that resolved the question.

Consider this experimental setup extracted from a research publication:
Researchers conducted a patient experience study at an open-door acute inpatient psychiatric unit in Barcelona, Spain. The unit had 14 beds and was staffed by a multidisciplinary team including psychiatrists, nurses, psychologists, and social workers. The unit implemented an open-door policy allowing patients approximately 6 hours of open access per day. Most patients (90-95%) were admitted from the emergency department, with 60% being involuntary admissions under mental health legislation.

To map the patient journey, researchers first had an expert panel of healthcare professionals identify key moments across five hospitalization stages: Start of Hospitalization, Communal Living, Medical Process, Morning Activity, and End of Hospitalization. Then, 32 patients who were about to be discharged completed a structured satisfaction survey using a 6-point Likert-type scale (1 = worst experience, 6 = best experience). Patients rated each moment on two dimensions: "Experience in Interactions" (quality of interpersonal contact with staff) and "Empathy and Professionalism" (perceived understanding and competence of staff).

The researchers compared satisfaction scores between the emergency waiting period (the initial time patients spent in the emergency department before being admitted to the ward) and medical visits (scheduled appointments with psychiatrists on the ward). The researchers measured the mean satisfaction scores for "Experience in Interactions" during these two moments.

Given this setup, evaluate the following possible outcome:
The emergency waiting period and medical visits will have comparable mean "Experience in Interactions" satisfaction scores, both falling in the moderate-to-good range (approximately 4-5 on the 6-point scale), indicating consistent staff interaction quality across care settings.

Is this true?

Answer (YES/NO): NO